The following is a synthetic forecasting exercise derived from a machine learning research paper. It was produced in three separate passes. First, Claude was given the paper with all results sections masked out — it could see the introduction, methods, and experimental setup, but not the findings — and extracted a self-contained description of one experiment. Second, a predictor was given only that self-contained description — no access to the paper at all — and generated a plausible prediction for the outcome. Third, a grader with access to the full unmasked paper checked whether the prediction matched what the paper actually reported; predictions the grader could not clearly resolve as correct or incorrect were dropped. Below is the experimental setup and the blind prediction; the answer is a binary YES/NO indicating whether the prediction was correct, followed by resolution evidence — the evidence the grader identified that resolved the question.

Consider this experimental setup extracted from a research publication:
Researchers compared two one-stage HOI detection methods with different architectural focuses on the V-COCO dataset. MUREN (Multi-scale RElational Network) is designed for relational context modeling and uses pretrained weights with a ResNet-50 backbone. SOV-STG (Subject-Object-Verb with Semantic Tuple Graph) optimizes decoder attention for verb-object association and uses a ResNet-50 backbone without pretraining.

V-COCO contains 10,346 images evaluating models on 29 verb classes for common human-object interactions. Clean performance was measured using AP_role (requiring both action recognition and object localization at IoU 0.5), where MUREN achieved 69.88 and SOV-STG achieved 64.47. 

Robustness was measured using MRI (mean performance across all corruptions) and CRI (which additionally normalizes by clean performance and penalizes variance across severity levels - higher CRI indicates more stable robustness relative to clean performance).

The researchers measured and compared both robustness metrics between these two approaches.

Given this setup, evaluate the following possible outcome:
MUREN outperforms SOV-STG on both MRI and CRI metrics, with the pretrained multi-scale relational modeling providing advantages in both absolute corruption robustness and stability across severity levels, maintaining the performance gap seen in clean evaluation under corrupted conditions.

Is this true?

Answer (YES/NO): NO